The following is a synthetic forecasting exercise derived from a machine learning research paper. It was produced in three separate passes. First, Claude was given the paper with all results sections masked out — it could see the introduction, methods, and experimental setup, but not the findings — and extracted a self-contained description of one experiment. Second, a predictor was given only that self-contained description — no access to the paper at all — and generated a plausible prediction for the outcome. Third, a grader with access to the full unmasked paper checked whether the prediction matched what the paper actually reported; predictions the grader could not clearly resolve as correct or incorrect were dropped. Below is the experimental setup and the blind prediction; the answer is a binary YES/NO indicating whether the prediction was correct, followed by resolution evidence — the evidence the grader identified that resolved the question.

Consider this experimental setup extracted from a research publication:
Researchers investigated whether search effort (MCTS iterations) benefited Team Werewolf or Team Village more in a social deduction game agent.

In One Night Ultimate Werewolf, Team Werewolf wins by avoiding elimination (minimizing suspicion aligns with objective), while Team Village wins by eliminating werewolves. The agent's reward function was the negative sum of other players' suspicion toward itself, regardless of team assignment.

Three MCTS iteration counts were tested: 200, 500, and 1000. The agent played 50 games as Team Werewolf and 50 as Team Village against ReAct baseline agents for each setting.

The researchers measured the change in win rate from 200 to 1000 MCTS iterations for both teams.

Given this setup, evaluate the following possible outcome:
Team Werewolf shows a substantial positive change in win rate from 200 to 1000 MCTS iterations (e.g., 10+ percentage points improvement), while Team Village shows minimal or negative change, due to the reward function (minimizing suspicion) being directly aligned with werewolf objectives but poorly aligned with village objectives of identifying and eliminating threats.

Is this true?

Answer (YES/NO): NO